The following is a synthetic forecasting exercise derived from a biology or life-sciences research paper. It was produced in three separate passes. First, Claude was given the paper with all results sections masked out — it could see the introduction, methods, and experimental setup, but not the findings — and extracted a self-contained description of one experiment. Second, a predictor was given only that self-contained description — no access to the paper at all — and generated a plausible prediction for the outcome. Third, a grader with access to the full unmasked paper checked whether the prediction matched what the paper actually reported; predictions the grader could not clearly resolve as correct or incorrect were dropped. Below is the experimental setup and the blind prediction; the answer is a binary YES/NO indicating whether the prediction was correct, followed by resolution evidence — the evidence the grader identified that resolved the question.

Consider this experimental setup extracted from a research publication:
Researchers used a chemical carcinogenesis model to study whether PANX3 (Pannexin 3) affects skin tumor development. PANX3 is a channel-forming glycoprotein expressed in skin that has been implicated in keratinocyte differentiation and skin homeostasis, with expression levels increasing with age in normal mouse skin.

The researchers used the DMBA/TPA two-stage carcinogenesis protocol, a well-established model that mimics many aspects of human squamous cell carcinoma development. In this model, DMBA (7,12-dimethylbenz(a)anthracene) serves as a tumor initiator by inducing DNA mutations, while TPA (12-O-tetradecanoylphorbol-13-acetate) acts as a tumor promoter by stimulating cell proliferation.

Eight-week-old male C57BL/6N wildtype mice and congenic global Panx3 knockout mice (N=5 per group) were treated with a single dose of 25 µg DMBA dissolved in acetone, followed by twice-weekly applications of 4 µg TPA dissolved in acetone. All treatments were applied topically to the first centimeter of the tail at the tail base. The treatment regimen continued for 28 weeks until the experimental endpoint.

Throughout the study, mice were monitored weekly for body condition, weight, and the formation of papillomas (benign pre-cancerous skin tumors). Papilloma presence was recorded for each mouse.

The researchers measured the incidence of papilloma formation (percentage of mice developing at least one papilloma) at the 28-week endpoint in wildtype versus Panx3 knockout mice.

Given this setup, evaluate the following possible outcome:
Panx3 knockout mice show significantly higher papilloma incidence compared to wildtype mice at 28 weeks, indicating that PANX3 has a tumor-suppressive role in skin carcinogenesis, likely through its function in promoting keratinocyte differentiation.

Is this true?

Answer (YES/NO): NO